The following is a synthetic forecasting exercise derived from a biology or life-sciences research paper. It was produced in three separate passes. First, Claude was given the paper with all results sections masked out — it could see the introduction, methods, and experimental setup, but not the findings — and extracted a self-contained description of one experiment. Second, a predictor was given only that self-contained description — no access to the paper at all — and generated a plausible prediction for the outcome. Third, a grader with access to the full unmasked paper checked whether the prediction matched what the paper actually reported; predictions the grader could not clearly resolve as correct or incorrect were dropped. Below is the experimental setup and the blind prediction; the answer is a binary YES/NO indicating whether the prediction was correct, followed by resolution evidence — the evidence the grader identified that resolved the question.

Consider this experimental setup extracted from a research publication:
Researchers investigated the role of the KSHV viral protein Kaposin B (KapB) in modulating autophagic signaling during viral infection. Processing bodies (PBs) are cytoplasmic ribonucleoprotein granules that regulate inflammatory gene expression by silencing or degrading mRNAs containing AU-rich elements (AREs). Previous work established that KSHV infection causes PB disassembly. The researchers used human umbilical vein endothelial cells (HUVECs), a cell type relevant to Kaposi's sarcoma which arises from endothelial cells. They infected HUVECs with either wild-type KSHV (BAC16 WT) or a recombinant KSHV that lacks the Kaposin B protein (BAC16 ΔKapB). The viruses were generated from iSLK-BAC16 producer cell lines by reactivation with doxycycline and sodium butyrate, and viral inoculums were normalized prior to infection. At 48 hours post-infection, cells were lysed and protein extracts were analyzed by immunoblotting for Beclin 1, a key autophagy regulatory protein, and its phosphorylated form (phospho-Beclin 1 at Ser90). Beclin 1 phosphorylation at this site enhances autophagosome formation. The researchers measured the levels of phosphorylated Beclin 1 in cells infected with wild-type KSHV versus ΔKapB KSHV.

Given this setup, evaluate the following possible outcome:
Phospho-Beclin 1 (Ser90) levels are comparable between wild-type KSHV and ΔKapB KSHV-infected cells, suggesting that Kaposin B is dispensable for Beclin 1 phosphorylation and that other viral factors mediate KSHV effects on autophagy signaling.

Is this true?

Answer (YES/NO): NO